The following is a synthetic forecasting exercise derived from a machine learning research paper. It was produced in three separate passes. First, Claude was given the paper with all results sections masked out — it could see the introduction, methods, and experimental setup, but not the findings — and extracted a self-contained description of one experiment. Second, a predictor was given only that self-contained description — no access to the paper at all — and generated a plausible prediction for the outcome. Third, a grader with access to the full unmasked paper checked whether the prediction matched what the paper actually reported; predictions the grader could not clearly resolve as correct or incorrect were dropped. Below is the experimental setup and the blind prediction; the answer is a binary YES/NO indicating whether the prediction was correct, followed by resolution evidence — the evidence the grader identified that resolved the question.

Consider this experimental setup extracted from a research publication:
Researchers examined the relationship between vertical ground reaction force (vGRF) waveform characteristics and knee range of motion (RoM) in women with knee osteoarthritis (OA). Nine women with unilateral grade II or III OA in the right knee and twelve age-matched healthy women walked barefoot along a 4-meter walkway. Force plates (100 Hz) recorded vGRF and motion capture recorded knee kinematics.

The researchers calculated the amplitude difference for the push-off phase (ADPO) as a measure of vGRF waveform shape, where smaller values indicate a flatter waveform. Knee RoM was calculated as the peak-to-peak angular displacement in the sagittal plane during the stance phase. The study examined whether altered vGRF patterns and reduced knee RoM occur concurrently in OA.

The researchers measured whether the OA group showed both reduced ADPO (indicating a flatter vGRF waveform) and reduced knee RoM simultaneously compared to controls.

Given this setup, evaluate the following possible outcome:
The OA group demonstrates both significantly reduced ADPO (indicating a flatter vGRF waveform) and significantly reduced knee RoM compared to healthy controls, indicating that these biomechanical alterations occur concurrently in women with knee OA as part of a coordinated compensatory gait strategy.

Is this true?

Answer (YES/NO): YES